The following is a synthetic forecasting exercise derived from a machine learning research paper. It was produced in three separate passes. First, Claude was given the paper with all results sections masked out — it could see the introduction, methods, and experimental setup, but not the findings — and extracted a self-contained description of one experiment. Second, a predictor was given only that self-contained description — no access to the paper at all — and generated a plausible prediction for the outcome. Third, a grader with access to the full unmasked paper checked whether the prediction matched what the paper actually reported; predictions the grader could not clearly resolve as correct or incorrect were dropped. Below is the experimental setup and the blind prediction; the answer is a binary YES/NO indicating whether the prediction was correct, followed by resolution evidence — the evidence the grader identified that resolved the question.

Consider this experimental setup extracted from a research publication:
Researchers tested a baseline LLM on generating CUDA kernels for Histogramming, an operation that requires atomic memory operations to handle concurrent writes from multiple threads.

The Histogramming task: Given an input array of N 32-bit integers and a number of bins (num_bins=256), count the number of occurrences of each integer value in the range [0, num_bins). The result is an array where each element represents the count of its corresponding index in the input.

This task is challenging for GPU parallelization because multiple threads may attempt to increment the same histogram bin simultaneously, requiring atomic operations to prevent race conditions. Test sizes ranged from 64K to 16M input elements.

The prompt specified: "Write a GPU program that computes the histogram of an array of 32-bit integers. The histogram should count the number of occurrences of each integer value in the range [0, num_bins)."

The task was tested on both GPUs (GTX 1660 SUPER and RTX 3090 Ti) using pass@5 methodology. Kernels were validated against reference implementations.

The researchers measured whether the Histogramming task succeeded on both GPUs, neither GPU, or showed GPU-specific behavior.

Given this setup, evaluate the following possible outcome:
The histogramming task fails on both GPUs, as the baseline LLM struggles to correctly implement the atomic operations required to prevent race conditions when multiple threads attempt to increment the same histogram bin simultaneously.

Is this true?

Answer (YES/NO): NO